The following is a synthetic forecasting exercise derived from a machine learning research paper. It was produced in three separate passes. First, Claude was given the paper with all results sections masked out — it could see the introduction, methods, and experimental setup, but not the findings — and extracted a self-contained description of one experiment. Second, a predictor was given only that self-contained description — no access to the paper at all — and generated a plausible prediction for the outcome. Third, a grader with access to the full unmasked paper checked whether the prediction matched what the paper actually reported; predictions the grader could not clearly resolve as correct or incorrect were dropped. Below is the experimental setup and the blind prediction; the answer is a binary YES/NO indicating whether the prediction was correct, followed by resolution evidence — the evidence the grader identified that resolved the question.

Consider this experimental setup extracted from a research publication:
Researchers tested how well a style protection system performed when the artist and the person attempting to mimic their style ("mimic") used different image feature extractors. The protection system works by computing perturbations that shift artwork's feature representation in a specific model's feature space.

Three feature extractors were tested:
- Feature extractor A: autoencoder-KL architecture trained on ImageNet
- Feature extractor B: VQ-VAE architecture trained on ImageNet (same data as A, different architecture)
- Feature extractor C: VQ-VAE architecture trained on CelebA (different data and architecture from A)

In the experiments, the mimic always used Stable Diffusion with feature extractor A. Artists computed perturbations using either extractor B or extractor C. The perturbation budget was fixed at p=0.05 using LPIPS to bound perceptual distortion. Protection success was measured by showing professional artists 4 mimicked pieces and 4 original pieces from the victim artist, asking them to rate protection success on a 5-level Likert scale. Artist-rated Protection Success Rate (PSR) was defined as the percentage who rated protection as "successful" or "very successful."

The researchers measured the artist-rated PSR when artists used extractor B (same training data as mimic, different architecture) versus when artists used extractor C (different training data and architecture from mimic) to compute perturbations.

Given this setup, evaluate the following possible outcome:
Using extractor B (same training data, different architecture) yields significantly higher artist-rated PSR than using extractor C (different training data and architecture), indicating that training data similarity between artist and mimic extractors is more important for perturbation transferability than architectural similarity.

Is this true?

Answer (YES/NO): NO